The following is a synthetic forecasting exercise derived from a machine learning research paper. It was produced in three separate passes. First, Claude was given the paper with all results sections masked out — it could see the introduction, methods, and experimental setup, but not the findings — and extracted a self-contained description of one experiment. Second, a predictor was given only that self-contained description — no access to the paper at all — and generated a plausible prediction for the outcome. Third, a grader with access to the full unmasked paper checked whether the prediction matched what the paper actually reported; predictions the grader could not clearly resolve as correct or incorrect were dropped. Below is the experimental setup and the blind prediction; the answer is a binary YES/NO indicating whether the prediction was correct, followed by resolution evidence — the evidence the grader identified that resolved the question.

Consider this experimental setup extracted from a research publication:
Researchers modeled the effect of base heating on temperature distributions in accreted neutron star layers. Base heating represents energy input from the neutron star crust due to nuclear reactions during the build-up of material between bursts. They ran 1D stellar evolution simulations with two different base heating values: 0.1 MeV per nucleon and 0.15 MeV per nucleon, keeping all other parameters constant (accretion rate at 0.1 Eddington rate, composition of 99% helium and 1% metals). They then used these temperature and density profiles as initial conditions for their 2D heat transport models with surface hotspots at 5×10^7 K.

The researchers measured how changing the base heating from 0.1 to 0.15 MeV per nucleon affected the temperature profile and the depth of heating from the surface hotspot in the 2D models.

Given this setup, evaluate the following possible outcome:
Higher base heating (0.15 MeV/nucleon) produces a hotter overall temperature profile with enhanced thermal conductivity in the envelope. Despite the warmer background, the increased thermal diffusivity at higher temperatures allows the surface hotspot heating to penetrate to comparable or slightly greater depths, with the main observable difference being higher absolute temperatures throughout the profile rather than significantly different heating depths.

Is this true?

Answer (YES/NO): YES